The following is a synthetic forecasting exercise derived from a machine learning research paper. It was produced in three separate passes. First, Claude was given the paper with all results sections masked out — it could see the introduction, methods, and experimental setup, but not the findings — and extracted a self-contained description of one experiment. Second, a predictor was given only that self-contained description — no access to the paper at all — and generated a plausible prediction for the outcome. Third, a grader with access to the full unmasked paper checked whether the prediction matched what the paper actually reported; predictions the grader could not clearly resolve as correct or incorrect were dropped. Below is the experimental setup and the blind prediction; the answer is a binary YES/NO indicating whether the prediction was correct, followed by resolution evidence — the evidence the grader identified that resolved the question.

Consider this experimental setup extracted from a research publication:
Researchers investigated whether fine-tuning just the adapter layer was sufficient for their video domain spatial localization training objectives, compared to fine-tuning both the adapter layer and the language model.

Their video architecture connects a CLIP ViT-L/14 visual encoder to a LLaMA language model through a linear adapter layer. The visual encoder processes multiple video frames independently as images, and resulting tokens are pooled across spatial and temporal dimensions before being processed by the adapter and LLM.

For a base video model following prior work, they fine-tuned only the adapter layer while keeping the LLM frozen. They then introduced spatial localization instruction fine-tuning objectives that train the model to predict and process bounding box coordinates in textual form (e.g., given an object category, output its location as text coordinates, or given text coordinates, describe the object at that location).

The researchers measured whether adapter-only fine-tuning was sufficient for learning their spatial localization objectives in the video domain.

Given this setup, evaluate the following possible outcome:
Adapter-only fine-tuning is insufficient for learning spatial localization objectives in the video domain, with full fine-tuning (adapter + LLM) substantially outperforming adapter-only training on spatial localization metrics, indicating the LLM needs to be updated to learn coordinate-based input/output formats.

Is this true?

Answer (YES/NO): YES